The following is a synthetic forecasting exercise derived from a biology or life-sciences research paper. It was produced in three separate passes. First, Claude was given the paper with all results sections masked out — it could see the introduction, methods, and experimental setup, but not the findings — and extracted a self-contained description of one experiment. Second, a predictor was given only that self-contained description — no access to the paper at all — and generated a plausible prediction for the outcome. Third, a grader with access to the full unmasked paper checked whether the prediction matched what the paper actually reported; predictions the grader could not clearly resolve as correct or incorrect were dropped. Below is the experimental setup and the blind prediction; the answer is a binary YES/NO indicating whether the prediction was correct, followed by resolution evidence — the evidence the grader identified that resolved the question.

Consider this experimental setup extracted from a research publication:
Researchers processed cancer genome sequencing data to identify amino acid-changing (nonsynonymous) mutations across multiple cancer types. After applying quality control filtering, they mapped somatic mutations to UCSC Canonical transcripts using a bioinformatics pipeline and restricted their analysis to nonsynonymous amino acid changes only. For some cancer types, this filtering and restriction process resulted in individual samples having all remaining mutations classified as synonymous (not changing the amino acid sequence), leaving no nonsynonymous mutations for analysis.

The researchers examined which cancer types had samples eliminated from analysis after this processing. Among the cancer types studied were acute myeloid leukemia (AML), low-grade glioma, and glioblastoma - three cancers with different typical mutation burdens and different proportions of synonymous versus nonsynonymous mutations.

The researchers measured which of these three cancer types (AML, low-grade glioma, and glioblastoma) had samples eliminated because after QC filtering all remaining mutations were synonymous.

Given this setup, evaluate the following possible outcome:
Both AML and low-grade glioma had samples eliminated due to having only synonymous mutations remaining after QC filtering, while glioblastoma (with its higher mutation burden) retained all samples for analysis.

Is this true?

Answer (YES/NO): NO